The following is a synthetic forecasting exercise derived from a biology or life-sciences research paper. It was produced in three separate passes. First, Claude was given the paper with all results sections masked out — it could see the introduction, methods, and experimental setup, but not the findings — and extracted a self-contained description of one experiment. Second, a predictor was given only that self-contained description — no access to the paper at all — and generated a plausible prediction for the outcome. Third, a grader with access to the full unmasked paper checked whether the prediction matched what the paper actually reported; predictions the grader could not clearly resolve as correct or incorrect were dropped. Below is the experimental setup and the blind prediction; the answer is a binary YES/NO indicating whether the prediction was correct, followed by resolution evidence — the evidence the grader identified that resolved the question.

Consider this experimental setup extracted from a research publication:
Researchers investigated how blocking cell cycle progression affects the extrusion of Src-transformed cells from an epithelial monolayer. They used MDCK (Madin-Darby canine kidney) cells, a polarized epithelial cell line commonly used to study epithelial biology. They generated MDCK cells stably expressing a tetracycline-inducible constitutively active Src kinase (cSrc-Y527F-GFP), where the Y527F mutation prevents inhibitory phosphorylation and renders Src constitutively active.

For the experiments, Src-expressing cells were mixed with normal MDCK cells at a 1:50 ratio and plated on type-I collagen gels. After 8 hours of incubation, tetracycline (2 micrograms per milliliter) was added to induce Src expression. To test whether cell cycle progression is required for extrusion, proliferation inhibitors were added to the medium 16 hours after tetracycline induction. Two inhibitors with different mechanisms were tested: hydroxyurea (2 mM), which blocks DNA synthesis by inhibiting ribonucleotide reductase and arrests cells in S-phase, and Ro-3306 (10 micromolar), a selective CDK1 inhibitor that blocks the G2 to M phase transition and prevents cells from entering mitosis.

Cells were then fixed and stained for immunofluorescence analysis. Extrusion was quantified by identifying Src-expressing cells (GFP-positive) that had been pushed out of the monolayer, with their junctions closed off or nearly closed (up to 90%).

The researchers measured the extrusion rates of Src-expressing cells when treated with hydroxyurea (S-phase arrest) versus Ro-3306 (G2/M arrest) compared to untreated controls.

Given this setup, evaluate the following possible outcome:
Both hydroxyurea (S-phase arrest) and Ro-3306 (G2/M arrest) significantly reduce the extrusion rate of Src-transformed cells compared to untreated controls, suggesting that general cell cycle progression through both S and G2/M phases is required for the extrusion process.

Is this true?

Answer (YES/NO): NO